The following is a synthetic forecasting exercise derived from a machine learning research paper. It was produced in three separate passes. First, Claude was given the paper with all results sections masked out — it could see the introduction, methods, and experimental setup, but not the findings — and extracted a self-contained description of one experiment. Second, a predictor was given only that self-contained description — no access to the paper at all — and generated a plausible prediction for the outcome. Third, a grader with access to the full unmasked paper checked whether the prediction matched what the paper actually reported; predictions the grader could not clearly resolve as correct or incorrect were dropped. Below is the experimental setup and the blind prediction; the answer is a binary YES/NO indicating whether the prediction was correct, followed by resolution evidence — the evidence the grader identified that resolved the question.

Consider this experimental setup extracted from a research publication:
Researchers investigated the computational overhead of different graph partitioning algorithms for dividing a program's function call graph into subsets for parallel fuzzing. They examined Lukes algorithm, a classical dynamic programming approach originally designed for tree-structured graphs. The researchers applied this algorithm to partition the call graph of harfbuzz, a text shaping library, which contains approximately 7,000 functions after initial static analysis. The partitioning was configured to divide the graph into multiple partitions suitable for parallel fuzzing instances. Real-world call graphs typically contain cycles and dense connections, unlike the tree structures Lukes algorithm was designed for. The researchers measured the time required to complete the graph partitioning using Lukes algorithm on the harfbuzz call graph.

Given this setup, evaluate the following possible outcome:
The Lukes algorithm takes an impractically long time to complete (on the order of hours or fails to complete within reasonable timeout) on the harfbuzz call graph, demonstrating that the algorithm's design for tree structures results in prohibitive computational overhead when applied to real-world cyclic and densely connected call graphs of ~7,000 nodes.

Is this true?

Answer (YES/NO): YES